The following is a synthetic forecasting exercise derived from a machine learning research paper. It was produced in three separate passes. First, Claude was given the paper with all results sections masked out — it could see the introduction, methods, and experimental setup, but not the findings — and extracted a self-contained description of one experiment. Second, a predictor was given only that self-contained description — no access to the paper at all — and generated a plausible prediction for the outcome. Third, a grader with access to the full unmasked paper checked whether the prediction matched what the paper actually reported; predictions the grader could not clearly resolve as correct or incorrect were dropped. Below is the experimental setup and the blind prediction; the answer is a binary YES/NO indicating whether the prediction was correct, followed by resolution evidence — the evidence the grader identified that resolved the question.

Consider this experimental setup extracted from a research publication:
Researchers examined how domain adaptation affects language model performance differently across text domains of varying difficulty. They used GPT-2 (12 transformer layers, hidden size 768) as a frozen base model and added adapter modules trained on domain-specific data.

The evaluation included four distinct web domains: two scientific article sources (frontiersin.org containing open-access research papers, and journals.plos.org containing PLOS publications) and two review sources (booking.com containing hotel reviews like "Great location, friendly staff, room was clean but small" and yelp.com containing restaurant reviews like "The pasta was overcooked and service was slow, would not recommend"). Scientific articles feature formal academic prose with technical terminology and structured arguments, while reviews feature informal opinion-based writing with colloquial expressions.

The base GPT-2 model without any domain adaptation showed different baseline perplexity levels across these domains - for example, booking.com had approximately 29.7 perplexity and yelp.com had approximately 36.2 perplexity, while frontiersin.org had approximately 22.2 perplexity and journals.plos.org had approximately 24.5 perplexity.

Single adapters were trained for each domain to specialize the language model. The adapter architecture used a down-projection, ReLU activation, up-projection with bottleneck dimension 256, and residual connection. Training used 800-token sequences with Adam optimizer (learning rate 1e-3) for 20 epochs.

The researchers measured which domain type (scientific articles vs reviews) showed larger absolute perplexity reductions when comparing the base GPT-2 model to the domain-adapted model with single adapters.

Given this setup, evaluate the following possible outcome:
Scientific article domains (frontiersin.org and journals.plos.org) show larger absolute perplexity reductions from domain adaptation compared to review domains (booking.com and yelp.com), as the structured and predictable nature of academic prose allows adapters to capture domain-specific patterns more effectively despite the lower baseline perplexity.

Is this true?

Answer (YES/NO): NO